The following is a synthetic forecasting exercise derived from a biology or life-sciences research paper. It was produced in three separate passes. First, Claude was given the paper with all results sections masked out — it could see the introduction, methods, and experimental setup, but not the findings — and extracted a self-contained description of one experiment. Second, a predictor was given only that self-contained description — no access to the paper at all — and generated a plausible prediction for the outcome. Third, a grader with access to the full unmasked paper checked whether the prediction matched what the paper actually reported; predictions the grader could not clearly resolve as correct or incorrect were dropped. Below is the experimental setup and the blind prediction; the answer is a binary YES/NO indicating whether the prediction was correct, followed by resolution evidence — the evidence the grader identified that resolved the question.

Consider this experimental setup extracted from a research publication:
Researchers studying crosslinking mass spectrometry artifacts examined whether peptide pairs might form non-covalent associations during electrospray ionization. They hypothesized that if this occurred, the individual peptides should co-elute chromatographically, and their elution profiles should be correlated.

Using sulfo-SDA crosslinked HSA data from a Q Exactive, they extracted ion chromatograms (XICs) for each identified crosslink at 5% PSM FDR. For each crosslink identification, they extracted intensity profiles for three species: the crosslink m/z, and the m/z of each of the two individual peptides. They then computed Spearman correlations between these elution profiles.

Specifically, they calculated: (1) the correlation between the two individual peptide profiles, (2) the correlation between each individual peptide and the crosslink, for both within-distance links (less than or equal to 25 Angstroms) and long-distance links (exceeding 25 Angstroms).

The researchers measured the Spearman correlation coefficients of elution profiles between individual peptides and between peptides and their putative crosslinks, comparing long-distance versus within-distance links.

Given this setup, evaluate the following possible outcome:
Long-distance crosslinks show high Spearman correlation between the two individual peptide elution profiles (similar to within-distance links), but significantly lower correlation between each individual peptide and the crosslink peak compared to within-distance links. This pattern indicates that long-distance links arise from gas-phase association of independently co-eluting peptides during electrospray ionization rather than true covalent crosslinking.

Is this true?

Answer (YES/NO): NO